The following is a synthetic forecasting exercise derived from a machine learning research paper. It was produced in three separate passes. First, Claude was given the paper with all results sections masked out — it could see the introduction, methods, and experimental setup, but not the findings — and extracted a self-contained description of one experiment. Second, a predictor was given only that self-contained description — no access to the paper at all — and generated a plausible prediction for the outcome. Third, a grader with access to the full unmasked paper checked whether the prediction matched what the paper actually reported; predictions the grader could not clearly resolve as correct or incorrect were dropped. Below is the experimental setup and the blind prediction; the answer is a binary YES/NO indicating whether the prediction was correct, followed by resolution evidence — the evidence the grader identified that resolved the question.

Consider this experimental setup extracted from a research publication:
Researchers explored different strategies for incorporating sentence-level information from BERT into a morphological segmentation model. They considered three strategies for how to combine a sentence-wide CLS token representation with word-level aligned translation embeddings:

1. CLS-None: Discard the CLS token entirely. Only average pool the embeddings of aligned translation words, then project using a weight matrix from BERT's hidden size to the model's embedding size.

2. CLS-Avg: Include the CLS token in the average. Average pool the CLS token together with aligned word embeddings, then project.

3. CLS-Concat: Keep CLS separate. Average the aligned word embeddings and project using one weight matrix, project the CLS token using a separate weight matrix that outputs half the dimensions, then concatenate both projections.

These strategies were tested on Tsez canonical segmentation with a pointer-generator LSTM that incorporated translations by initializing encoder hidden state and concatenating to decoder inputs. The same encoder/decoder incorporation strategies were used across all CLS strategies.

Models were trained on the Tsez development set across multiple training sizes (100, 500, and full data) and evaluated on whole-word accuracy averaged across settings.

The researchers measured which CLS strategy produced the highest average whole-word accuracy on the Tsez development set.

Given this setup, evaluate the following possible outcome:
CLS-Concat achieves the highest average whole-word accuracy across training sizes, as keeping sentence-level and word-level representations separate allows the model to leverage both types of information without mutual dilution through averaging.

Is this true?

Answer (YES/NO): YES